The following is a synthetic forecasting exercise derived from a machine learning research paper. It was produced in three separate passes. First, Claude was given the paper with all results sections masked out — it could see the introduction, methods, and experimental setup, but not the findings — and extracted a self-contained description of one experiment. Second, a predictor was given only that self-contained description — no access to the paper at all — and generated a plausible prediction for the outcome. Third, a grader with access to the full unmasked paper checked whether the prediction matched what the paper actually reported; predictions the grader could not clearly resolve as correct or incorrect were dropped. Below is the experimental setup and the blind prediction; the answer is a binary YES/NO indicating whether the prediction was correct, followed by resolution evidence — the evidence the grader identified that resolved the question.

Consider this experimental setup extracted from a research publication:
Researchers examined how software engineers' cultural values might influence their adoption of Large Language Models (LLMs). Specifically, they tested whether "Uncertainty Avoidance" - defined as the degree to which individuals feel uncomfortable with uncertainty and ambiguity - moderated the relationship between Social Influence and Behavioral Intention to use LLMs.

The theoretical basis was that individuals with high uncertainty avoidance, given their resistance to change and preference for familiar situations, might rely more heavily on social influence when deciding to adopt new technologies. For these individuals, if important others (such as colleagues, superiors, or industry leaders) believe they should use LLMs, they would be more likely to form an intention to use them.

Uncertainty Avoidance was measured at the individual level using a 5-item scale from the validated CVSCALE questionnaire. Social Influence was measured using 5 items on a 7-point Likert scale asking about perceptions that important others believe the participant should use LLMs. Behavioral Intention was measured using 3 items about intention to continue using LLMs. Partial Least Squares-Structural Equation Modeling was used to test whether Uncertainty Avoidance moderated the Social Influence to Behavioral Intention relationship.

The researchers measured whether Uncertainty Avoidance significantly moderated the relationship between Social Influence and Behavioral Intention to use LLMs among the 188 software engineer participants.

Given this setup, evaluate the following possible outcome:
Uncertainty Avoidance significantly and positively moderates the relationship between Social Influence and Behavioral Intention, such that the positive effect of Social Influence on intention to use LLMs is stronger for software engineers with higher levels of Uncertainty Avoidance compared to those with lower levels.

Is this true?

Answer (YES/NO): NO